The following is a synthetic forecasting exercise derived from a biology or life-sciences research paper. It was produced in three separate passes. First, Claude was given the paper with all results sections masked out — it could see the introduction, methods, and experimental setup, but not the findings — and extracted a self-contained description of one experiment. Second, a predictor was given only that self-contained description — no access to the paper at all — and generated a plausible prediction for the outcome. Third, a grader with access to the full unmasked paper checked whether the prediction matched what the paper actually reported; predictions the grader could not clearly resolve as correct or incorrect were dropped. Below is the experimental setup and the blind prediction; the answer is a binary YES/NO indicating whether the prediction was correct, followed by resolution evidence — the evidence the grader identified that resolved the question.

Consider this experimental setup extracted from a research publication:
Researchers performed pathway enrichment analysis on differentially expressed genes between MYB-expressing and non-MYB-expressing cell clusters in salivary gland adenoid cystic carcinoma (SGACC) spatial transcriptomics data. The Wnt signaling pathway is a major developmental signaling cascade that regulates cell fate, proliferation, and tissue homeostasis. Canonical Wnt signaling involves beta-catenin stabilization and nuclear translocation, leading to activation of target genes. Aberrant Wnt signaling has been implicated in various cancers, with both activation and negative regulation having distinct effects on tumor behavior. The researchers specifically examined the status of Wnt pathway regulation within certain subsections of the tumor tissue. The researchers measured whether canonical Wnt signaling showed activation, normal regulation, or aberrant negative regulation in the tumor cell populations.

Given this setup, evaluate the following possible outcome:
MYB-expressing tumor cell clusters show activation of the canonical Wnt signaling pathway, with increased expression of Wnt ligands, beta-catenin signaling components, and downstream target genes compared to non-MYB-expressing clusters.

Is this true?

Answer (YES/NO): NO